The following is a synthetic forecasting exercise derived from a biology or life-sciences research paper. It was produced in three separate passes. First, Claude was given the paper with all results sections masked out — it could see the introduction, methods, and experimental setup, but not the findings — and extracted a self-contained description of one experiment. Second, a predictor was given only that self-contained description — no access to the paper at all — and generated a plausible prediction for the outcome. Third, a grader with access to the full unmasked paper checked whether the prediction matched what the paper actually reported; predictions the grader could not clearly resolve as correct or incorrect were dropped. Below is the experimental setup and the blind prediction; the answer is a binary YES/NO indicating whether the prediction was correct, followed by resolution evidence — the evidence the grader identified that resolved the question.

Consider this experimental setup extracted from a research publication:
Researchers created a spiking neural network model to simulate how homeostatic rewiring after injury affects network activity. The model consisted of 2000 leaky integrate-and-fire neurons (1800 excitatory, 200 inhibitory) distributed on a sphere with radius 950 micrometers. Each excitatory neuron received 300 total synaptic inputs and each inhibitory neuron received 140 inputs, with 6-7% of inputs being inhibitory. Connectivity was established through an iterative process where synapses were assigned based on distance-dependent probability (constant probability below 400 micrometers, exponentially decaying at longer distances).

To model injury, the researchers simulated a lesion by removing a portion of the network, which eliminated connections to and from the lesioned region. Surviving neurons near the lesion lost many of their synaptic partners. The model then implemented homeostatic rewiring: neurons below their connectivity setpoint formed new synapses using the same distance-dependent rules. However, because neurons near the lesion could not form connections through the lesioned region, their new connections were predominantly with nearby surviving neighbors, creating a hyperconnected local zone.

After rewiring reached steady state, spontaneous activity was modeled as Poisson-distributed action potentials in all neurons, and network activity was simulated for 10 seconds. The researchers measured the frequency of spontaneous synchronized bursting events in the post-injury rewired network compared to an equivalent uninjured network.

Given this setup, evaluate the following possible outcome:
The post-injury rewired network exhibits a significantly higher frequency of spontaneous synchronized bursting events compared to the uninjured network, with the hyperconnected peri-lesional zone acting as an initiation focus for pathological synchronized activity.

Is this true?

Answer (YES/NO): YES